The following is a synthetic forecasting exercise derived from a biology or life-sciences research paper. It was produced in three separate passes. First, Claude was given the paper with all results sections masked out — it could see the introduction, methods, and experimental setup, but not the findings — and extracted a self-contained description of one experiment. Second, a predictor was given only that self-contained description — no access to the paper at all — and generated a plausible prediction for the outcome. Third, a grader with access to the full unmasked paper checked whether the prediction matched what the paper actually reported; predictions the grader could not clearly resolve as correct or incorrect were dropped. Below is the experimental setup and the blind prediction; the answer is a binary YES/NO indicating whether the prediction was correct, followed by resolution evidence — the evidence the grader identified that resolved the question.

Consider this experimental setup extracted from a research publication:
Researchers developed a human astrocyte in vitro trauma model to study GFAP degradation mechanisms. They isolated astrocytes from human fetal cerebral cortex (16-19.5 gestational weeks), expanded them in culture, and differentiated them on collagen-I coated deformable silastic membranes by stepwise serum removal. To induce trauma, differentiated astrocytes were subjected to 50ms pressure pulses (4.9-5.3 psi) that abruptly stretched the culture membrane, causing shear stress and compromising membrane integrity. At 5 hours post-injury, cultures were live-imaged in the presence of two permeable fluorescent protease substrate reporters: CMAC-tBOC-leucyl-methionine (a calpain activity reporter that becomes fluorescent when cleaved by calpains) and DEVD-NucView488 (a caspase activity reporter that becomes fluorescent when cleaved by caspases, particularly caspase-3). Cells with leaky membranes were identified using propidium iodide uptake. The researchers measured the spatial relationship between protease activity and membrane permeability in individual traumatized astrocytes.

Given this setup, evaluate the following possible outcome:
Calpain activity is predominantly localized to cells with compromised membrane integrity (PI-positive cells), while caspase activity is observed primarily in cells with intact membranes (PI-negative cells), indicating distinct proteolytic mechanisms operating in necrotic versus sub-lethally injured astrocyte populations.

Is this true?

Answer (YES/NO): NO